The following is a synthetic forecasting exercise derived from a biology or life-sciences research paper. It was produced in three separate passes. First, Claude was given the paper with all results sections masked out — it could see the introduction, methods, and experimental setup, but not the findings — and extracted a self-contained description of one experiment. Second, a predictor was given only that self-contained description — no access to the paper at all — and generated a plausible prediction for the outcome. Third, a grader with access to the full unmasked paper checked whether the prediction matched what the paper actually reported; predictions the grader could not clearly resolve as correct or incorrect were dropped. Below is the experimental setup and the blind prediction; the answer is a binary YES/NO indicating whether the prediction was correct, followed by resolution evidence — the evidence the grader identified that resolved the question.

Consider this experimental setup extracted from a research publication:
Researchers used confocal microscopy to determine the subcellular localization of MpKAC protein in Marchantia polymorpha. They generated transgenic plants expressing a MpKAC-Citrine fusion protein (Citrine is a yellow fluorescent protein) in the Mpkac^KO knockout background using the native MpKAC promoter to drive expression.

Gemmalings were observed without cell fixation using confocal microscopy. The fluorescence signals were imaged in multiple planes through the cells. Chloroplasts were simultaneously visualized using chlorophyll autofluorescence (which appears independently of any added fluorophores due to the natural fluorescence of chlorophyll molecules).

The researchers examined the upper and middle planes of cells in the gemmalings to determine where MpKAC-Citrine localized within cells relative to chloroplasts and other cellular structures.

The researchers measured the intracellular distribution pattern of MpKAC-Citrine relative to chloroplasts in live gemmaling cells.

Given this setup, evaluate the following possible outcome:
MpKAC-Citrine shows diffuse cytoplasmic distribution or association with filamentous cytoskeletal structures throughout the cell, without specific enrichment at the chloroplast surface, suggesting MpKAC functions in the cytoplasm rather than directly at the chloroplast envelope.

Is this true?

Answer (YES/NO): NO